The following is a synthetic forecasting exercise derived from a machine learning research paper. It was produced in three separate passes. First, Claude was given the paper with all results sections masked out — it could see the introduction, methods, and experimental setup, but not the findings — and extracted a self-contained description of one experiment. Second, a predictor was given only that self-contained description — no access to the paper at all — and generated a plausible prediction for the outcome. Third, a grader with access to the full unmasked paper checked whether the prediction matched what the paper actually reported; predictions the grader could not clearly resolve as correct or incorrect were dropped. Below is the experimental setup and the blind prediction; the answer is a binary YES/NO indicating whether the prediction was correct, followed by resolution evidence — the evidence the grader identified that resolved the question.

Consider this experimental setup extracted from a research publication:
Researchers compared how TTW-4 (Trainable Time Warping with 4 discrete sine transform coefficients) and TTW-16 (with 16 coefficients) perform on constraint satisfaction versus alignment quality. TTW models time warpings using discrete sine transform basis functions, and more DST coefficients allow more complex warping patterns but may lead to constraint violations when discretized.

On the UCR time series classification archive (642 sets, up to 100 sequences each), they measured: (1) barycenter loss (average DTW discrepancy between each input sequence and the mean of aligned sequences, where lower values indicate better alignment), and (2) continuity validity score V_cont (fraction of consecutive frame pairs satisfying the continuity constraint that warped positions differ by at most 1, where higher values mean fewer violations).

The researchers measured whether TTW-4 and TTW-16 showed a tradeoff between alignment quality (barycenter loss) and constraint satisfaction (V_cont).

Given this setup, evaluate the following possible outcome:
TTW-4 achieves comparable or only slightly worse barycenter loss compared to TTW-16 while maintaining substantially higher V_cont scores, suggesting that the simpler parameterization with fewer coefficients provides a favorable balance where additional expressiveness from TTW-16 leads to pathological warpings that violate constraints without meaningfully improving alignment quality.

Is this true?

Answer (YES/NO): NO